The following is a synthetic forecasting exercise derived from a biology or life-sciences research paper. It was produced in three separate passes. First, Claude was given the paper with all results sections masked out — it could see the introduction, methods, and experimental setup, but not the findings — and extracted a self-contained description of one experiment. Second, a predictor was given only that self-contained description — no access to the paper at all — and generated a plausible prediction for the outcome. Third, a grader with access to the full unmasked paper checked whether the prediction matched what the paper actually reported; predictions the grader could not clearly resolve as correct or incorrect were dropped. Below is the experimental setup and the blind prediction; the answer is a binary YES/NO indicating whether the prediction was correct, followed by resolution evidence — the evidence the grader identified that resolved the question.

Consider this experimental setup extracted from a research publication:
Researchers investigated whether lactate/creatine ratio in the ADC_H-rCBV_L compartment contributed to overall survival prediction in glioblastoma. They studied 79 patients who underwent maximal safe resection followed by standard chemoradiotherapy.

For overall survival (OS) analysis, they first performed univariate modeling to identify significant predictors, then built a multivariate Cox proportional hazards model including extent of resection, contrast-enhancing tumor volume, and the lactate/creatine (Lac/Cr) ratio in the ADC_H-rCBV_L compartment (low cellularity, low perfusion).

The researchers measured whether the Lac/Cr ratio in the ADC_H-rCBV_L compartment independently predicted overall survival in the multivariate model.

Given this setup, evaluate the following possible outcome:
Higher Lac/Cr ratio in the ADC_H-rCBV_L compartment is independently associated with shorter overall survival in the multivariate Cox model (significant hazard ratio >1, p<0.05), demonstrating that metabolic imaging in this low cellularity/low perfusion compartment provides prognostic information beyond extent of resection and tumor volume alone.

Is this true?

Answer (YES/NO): NO